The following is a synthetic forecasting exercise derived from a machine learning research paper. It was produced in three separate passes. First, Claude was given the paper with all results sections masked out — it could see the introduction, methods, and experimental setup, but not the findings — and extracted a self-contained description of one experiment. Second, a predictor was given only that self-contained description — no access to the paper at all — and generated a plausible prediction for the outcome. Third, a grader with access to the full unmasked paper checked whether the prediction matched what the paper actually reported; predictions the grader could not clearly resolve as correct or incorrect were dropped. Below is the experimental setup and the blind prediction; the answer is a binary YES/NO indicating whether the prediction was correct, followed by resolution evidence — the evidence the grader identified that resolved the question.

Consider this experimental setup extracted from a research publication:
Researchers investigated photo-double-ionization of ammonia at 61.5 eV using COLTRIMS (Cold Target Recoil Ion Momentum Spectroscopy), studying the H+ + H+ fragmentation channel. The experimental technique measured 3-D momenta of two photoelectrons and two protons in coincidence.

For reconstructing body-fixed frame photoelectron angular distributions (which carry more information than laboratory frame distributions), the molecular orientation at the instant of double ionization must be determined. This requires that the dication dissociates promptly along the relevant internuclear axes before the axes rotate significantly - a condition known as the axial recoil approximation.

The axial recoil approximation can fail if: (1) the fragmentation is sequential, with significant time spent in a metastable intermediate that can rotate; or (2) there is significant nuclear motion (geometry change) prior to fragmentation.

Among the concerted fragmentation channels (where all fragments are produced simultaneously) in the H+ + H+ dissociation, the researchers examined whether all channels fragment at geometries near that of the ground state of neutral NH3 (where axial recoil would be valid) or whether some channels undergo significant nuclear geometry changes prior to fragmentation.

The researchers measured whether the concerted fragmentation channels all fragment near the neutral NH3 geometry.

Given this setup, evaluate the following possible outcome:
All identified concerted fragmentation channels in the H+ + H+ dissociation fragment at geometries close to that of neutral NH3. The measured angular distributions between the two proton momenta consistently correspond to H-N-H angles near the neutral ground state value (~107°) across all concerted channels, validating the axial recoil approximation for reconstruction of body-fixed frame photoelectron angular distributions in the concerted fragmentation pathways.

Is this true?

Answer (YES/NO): NO